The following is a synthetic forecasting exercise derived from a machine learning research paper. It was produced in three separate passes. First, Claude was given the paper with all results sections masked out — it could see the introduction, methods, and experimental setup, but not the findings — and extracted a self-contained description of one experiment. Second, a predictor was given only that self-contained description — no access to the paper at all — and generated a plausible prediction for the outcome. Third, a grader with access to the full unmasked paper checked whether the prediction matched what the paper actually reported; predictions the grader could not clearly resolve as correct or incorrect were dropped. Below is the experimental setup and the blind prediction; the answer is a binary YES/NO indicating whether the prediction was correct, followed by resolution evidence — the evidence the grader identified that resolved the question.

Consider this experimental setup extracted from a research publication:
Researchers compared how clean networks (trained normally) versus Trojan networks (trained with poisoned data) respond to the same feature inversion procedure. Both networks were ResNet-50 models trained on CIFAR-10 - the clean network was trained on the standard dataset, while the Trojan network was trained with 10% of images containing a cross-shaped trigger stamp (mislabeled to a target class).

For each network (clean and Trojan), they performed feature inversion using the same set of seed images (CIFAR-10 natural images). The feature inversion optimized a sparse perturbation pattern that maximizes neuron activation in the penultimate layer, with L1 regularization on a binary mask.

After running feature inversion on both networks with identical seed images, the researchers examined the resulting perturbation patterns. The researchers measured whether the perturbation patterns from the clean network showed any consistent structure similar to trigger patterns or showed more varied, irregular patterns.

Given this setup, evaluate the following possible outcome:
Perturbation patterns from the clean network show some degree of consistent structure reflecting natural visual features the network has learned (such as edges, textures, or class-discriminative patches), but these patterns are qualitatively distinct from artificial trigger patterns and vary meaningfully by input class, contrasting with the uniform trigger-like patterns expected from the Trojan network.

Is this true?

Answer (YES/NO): NO